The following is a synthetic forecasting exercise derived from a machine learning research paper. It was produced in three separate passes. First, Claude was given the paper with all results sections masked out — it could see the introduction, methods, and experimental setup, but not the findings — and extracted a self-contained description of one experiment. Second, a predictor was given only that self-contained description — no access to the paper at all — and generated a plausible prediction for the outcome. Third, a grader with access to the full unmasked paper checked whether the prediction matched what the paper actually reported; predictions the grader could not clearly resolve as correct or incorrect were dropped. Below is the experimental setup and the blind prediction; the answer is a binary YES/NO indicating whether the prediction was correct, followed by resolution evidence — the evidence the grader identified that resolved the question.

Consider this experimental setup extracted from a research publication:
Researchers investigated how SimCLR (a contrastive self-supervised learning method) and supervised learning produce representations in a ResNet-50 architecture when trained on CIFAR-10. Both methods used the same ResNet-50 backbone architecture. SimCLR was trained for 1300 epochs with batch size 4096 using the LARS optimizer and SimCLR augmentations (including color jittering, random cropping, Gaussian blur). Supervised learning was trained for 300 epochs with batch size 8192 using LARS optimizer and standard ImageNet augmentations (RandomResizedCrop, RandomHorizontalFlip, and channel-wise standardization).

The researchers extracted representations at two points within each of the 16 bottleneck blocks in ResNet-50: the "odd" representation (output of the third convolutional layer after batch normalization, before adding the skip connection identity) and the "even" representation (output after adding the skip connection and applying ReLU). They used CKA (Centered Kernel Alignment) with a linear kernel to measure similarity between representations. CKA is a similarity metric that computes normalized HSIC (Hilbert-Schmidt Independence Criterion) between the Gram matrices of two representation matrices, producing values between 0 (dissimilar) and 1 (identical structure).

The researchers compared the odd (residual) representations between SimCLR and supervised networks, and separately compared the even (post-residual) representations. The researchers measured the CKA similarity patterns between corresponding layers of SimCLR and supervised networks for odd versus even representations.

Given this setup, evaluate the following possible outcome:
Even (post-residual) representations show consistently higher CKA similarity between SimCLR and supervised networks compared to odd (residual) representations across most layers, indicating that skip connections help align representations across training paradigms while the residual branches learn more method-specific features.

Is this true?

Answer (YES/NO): YES